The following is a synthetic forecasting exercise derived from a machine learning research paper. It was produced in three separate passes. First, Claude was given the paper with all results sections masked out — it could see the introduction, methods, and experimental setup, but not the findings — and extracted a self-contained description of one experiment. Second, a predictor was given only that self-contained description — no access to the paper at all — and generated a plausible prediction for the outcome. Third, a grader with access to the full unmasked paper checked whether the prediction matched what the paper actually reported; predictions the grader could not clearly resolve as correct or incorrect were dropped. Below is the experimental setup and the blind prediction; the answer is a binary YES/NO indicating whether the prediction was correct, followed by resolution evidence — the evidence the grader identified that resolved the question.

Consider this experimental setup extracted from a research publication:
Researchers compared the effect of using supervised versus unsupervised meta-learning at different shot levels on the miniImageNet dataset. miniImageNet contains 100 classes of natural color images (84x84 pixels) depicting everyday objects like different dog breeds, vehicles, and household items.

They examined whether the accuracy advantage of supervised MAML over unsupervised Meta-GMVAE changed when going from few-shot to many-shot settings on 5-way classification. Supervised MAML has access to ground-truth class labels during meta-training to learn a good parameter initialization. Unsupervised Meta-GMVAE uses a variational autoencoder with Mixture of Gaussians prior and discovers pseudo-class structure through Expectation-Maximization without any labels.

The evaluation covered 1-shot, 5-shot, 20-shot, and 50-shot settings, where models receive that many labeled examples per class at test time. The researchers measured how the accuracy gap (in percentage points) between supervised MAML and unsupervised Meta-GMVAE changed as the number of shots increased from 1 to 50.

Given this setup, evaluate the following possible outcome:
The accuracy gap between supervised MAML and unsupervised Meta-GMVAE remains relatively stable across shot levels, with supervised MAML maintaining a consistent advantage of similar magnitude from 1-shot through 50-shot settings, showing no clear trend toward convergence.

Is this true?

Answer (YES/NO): NO